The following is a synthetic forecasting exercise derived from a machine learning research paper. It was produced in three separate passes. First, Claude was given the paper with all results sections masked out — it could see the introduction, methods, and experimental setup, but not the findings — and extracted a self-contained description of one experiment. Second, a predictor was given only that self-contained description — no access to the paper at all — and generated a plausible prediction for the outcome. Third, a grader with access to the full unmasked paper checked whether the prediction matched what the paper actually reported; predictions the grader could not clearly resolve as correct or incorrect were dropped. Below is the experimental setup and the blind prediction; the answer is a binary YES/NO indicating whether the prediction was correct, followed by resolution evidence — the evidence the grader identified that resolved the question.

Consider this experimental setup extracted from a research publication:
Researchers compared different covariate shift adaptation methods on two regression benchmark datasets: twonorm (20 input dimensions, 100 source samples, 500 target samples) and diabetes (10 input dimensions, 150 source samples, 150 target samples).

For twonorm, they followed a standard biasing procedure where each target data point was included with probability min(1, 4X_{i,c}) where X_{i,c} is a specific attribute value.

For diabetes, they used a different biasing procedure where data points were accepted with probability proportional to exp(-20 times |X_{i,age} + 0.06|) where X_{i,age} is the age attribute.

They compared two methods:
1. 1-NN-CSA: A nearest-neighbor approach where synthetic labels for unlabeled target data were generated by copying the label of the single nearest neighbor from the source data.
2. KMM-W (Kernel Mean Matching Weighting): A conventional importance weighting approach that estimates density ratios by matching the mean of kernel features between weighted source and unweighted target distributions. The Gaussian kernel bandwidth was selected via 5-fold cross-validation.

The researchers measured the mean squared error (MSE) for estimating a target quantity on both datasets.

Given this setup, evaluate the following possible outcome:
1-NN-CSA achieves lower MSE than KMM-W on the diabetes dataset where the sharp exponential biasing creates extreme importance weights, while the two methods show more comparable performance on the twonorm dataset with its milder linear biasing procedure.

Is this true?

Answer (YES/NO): NO